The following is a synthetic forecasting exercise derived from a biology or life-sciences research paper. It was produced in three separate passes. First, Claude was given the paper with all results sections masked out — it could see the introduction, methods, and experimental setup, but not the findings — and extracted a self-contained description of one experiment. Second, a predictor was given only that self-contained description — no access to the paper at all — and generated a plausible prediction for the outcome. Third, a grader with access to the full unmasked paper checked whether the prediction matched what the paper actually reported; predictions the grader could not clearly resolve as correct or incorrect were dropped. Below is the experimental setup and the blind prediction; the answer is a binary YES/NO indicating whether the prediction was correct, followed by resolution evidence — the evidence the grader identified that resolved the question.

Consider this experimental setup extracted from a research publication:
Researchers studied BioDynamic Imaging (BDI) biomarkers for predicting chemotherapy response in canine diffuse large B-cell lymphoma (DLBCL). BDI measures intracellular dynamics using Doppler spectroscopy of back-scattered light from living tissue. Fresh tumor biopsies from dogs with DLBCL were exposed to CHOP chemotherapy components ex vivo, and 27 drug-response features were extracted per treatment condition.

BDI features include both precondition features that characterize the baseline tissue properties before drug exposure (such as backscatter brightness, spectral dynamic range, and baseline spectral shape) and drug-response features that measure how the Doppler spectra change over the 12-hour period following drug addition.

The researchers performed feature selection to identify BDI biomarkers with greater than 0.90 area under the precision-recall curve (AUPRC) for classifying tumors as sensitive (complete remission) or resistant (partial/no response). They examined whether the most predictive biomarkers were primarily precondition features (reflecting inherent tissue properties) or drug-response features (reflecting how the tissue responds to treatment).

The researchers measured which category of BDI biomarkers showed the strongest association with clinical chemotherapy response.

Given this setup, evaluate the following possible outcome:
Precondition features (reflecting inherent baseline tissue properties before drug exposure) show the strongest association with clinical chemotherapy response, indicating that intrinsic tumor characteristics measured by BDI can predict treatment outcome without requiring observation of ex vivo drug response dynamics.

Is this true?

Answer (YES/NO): NO